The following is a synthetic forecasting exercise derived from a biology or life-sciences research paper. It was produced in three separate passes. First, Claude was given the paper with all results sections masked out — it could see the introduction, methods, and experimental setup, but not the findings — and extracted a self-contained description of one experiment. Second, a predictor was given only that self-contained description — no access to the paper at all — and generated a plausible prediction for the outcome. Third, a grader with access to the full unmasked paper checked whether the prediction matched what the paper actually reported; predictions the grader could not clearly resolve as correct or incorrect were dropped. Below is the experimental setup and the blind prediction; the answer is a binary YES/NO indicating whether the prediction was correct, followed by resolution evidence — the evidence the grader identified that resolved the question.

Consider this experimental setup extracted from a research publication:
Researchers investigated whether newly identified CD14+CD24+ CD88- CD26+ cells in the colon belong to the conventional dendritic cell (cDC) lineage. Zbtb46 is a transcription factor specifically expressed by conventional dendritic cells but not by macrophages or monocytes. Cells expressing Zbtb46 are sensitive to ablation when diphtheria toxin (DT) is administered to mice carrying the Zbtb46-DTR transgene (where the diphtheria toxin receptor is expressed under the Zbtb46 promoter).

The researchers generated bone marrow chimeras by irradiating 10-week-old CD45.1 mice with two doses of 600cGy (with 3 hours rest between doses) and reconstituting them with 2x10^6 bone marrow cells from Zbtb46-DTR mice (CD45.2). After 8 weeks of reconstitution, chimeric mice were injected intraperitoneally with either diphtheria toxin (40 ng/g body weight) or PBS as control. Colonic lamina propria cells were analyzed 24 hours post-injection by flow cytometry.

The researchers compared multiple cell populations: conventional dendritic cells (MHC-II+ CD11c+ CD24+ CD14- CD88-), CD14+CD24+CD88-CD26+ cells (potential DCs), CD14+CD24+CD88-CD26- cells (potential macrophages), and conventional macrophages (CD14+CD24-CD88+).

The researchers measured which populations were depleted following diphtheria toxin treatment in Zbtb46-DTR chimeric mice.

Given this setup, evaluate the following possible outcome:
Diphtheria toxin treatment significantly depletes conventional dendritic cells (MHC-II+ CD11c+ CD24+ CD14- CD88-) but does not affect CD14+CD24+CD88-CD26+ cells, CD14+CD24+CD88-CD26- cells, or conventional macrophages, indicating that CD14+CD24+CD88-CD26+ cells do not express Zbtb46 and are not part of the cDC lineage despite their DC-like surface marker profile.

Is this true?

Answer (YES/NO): NO